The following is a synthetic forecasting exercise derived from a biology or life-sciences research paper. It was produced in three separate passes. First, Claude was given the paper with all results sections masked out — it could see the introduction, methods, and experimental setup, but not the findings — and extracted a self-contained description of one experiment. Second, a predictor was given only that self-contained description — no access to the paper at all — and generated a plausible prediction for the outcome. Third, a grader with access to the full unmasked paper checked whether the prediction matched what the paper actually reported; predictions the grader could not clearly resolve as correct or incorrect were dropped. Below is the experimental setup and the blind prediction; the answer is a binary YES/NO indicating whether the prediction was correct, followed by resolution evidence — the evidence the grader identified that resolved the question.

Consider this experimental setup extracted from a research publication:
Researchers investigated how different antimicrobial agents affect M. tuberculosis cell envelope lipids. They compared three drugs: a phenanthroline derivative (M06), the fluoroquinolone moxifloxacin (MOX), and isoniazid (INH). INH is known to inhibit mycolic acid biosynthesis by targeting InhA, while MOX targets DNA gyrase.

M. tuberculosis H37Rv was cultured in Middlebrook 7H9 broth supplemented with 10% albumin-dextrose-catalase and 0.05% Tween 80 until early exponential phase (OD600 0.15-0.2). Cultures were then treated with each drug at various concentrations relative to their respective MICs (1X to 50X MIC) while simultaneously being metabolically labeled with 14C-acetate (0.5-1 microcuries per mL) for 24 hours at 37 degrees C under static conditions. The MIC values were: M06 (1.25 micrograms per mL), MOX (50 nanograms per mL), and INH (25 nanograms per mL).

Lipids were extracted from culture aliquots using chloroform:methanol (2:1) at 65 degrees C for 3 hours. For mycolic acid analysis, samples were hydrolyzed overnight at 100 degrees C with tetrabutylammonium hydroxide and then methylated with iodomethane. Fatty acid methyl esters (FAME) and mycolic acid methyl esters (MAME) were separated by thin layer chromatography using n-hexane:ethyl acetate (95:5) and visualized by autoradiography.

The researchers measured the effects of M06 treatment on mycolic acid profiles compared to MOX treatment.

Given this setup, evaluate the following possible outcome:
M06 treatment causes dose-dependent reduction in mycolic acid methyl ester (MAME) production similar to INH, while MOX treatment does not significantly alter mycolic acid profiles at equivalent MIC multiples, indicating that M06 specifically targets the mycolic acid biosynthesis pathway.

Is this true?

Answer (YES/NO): NO